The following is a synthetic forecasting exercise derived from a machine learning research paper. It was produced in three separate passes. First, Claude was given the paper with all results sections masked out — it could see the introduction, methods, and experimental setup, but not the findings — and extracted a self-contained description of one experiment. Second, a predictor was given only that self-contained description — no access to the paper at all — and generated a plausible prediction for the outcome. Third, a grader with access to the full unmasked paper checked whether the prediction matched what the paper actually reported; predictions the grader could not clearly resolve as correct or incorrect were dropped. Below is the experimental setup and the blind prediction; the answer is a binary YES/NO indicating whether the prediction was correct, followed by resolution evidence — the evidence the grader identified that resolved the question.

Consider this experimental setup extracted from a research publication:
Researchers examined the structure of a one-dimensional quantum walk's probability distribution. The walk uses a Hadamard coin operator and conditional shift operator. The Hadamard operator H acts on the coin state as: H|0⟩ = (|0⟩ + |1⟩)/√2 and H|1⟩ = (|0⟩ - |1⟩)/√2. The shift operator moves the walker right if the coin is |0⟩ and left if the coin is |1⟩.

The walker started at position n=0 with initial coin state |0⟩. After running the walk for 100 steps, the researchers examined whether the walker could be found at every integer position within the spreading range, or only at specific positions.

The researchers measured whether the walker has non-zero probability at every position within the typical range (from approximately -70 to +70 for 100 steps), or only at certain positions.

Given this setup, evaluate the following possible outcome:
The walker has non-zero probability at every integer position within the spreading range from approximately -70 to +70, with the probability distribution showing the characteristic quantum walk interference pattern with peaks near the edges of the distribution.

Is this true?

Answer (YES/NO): NO